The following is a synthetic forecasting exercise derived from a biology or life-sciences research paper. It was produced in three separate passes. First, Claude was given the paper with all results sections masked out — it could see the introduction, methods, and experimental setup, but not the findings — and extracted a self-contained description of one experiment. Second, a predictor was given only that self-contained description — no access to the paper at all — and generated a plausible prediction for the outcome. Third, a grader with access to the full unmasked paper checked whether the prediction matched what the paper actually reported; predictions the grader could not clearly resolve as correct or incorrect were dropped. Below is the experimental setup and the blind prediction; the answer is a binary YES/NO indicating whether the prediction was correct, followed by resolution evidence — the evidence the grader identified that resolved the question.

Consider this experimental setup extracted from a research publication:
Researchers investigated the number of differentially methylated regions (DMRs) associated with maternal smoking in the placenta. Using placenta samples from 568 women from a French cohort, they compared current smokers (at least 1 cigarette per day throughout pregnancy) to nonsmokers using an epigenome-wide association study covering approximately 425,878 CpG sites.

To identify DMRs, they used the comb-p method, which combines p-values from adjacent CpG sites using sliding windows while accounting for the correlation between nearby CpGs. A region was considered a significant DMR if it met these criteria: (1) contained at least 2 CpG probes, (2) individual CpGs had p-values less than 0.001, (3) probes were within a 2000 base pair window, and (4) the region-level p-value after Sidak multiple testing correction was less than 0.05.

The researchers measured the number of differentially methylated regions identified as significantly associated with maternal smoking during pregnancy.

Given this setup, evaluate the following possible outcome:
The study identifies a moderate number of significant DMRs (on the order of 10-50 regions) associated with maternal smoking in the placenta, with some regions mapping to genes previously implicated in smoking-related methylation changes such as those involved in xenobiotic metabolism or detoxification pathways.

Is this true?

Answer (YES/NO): NO